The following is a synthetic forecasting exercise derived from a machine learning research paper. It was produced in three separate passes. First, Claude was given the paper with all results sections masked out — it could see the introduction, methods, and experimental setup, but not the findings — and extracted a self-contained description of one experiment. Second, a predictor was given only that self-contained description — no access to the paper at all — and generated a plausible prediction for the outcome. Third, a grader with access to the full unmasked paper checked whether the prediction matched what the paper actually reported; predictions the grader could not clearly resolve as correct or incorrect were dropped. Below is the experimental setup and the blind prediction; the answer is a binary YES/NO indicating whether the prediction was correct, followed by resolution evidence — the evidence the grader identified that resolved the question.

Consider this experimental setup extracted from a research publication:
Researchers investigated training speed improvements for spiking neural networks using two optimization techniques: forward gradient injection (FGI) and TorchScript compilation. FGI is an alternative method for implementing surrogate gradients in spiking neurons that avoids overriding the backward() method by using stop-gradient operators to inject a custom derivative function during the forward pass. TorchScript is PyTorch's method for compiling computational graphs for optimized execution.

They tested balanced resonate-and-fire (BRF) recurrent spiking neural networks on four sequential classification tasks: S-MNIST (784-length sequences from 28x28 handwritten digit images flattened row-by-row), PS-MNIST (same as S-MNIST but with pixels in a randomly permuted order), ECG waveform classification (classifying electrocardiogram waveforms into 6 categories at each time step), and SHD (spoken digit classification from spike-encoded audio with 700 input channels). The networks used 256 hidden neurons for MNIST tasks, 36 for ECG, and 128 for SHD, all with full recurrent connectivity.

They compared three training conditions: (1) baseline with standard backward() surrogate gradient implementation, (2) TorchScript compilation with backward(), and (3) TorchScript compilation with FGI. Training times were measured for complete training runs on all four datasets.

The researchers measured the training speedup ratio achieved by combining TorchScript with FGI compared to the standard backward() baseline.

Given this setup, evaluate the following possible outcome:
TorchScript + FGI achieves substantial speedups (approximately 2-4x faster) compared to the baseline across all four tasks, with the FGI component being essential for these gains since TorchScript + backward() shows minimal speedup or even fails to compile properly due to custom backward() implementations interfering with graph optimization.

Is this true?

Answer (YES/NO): NO